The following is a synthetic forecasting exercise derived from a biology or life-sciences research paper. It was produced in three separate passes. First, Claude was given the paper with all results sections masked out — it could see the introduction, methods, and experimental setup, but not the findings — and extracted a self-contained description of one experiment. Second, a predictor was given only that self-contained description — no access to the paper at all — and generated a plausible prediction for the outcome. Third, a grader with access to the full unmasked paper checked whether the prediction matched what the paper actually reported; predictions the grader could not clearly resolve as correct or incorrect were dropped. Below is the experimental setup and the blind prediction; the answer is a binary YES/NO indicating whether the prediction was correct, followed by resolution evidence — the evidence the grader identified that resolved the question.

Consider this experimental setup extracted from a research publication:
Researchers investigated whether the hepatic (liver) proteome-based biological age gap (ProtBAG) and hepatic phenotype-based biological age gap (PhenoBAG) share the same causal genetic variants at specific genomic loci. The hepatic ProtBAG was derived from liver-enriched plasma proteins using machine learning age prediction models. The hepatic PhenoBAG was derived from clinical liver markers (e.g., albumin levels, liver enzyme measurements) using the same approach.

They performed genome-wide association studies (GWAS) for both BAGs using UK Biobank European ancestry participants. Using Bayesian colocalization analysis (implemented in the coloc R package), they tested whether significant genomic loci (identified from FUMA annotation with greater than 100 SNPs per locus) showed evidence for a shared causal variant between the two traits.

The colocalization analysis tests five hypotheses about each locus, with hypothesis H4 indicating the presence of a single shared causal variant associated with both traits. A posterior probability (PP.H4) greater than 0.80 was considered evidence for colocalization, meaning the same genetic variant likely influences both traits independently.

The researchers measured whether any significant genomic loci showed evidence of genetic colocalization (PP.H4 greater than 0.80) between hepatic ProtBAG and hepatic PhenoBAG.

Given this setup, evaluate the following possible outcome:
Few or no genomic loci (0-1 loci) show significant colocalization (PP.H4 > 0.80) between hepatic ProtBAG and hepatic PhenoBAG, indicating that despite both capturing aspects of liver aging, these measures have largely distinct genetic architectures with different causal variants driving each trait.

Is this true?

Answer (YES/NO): YES